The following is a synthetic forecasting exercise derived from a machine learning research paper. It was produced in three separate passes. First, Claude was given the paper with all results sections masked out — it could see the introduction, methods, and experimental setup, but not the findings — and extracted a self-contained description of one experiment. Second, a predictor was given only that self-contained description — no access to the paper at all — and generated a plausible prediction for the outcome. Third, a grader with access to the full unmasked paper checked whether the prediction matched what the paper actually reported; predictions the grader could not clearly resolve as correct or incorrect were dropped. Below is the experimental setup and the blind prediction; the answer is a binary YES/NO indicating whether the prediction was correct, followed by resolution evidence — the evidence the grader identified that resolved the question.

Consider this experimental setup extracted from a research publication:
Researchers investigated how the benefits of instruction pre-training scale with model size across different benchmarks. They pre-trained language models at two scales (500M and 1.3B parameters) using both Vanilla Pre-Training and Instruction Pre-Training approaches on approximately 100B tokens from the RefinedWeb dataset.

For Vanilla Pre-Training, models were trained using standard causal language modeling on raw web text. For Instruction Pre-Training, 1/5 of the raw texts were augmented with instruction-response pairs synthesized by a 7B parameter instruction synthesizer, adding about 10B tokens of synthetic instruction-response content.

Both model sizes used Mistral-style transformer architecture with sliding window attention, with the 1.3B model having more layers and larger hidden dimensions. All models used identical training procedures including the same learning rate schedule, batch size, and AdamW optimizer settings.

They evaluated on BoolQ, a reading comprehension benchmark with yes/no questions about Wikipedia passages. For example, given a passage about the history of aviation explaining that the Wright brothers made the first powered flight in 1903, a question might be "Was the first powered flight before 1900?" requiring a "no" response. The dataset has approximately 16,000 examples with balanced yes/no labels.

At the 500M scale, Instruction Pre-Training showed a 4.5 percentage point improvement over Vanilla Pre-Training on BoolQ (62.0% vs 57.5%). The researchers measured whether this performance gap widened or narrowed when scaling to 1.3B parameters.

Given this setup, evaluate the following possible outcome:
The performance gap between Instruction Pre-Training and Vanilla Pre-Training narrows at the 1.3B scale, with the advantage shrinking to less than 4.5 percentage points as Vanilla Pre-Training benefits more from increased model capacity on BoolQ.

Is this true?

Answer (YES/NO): YES